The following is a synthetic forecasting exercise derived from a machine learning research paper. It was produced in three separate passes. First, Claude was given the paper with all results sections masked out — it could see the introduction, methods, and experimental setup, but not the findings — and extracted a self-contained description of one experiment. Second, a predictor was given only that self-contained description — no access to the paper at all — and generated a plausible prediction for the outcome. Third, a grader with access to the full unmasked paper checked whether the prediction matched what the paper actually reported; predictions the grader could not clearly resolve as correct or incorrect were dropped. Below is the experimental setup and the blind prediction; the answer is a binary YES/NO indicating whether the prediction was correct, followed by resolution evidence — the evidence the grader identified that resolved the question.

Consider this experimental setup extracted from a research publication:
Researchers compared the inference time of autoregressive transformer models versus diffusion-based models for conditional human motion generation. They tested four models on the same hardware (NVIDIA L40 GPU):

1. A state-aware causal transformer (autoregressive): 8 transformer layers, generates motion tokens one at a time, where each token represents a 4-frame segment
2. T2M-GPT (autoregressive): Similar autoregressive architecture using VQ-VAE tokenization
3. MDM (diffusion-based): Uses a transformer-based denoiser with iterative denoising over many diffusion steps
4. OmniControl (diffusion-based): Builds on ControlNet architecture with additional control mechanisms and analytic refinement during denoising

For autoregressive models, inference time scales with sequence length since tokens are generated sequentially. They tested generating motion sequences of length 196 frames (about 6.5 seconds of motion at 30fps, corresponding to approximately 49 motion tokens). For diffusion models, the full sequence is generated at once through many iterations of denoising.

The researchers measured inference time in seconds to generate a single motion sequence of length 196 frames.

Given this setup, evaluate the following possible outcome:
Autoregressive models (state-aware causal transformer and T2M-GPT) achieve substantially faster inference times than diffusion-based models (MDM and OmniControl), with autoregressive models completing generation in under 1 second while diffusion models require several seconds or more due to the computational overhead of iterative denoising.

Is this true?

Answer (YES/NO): YES